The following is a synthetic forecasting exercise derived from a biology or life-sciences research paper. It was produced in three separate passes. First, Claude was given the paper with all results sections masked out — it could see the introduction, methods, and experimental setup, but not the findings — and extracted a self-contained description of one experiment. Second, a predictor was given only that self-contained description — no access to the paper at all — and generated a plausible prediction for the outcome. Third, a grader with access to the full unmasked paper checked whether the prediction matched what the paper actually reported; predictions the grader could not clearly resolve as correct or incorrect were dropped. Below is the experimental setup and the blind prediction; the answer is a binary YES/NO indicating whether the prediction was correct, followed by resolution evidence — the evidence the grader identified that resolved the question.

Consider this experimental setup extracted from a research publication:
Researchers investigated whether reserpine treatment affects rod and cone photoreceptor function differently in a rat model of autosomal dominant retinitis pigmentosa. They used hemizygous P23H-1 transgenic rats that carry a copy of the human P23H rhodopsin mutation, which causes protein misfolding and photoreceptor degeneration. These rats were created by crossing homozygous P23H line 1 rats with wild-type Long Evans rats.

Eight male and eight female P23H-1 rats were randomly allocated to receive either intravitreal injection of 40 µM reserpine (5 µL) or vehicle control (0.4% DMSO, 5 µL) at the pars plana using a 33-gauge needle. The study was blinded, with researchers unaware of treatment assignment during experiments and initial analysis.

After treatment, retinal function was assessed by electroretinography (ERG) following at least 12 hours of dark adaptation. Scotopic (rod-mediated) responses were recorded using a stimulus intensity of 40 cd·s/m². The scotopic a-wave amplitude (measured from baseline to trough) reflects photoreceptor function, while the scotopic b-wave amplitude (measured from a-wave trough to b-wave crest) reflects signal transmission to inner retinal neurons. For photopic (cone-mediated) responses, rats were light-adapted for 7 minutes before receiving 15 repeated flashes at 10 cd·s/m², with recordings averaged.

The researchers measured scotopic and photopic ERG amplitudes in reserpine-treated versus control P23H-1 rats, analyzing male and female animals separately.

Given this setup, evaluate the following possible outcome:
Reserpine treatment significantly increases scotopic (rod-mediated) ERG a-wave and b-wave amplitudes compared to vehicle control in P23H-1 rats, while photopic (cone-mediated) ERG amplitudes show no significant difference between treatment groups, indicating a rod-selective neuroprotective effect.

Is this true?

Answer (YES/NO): NO